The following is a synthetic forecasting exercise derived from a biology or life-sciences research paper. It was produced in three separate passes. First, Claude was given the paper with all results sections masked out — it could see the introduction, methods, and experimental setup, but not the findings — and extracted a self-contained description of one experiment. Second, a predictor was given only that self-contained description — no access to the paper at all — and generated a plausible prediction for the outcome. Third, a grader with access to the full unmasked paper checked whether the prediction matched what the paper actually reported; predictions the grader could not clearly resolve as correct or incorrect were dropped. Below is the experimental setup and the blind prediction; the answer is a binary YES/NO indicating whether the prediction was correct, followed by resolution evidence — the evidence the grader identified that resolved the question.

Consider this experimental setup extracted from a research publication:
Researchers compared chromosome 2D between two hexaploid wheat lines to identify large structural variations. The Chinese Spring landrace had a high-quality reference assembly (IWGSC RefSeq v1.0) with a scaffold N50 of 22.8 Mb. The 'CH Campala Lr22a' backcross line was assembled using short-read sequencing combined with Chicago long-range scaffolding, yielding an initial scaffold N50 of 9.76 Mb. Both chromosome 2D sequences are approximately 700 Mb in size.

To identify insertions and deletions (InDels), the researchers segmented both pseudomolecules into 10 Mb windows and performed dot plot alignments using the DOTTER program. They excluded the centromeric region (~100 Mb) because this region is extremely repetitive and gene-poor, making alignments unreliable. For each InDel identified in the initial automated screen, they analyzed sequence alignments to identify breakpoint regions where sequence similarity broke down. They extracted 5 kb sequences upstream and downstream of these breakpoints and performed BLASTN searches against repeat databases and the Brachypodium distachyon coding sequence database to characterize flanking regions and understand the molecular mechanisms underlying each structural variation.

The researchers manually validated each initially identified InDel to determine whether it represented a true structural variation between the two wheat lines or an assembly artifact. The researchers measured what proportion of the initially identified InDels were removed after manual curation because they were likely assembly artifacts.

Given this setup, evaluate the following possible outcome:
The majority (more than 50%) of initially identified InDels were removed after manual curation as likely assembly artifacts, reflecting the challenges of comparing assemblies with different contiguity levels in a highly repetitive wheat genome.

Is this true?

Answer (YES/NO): YES